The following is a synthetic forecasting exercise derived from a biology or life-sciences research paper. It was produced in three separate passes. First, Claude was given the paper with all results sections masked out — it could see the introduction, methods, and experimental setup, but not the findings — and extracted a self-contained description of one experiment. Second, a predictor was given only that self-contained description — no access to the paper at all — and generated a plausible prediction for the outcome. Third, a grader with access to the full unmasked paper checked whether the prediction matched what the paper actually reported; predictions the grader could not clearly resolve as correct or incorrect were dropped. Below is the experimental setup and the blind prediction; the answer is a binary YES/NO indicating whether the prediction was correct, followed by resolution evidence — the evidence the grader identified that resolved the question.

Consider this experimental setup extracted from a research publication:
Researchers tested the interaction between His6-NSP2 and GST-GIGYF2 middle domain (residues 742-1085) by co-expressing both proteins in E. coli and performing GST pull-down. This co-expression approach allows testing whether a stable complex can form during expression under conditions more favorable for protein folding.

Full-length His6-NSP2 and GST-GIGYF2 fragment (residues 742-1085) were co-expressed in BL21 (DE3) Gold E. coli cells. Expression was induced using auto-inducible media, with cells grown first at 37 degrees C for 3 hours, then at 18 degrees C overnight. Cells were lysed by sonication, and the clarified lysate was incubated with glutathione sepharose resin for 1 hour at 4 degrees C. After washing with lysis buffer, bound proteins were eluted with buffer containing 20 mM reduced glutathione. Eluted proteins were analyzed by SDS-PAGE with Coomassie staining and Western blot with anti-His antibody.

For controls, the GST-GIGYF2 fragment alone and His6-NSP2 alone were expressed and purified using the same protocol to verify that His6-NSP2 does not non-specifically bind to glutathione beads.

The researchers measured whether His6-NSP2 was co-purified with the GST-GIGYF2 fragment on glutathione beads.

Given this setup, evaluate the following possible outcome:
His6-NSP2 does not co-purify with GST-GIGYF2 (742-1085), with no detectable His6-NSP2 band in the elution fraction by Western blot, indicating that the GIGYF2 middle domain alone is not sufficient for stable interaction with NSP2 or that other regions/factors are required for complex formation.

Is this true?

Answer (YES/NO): NO